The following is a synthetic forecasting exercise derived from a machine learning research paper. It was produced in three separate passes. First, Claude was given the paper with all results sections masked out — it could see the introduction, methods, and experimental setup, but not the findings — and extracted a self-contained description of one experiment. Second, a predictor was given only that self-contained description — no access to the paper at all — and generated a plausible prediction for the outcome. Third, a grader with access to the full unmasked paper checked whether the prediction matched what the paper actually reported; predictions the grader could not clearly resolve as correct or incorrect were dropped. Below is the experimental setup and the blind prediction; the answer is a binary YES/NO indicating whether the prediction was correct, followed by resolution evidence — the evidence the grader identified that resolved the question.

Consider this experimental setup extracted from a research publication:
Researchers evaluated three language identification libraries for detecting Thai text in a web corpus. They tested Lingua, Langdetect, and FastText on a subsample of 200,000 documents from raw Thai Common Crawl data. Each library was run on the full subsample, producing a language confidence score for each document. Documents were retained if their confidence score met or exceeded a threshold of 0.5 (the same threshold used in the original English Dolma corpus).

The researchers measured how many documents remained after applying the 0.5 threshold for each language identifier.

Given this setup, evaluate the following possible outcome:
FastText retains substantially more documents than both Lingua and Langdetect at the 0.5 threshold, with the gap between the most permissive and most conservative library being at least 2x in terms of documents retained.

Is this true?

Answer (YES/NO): NO